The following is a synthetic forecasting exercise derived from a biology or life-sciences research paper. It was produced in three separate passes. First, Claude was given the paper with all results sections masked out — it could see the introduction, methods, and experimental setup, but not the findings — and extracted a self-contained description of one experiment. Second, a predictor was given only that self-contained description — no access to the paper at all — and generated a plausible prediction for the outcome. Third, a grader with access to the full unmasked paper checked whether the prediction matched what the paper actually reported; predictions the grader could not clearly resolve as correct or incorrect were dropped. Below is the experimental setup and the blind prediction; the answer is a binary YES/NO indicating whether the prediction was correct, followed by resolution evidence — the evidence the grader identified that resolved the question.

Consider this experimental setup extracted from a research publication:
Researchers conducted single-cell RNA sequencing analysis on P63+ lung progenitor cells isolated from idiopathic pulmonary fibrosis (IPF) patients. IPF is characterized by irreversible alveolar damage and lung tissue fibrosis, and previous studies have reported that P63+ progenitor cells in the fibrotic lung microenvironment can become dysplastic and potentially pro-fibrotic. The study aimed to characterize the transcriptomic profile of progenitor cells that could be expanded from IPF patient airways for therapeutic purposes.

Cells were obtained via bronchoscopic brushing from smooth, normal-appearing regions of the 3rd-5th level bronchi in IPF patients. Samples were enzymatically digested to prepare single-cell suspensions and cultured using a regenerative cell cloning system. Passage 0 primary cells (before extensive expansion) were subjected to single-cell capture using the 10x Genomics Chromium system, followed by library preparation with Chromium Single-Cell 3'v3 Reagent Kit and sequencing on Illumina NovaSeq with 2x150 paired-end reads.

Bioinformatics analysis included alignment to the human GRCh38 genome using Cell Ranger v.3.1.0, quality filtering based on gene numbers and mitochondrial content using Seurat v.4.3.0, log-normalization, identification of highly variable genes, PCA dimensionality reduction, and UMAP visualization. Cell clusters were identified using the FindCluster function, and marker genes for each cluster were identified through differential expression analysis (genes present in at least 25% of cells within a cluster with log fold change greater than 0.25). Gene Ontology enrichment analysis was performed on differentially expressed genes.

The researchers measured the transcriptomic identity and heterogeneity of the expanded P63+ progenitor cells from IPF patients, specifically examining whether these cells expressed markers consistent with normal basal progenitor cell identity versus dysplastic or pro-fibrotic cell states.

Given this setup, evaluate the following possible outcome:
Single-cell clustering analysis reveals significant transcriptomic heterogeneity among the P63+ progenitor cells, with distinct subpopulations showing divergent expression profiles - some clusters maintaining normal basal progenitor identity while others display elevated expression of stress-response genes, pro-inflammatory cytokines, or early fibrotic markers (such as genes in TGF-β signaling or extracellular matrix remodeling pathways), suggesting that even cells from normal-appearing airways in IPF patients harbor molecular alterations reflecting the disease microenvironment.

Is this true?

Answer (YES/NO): NO